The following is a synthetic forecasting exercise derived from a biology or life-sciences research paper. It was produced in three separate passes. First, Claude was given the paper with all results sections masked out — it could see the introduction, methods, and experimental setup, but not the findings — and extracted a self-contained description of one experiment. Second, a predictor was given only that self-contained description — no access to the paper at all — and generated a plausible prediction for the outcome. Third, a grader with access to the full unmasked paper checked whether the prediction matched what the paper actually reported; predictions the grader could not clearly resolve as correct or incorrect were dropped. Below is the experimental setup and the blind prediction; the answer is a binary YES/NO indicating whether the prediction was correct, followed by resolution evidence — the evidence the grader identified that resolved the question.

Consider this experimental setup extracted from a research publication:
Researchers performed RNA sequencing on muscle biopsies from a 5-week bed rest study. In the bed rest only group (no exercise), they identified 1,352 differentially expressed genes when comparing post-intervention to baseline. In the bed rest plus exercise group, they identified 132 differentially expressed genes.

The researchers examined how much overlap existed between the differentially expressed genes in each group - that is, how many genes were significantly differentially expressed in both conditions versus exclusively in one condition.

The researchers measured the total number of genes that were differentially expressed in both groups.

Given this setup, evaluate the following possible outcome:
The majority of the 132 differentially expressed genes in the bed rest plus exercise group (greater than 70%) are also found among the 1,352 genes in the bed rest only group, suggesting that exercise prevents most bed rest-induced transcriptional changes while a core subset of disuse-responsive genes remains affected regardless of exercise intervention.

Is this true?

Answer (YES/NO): NO